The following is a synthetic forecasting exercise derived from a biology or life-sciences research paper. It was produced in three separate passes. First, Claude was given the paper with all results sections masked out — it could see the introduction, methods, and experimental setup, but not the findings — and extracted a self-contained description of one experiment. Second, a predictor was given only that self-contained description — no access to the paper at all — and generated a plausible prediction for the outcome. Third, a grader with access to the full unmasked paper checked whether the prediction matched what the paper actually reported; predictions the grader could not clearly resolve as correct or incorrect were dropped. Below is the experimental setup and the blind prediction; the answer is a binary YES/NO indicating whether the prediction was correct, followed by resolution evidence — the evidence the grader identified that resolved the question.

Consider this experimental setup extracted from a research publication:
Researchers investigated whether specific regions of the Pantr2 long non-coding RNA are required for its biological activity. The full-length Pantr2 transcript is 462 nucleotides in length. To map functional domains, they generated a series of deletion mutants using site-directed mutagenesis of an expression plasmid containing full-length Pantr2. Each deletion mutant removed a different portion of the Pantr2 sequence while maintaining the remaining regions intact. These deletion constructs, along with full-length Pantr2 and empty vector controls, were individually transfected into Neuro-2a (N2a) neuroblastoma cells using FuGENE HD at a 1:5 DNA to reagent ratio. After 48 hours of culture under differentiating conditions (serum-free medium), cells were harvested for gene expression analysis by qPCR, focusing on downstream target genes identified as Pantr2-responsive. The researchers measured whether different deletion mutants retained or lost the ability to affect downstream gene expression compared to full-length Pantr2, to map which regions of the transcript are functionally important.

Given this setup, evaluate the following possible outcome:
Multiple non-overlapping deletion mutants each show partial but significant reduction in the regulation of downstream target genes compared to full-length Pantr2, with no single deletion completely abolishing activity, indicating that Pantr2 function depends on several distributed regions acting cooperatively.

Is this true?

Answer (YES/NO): NO